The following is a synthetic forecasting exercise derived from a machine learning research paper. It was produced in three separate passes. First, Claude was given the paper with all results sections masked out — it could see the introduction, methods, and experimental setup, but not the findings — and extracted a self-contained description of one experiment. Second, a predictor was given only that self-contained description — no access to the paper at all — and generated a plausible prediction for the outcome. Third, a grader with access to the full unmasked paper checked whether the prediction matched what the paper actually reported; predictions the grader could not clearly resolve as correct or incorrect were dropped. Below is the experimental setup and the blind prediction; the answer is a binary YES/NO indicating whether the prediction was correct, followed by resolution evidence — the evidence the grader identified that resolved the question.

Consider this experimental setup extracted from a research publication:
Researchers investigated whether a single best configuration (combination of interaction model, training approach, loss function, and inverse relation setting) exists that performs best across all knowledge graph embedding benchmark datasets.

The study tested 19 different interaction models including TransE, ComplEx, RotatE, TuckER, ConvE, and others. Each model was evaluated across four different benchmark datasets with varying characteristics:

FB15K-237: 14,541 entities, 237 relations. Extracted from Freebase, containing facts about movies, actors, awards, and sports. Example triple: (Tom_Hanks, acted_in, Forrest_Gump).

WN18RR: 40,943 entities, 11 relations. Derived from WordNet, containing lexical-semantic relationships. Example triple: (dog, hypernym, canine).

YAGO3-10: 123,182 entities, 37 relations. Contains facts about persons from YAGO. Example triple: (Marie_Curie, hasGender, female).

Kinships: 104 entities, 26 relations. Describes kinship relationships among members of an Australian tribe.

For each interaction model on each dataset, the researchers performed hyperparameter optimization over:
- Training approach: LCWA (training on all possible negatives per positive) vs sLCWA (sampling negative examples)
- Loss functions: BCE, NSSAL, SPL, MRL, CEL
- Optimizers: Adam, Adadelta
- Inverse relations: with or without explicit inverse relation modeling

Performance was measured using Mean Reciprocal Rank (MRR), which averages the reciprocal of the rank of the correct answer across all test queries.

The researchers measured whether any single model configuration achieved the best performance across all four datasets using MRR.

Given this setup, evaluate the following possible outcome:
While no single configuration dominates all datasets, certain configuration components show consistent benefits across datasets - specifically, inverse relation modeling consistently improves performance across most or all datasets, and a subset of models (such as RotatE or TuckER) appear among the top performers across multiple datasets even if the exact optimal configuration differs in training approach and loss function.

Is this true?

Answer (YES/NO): NO